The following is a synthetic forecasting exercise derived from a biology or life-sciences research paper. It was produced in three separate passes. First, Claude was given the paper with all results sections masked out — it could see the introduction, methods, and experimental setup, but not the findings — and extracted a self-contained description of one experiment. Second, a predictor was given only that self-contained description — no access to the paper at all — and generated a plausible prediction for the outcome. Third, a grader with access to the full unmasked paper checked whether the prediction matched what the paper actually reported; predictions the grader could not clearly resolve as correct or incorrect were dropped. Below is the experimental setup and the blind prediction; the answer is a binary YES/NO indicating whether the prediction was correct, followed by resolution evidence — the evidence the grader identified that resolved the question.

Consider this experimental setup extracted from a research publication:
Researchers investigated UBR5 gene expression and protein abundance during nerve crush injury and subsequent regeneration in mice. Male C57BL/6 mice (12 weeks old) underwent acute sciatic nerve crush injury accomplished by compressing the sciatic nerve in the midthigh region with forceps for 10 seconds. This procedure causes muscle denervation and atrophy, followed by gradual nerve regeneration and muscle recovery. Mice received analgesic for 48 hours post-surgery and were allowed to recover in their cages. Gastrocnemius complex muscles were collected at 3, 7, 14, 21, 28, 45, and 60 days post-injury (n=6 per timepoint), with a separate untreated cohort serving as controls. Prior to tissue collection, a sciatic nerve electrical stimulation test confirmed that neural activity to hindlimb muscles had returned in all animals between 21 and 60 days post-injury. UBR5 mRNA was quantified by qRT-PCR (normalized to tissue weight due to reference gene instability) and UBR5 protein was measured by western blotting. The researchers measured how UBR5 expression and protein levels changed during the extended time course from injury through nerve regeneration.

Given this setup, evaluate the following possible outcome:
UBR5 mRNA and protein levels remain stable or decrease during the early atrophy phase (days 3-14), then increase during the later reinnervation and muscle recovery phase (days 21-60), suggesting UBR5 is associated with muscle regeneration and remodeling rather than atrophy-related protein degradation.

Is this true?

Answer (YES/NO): NO